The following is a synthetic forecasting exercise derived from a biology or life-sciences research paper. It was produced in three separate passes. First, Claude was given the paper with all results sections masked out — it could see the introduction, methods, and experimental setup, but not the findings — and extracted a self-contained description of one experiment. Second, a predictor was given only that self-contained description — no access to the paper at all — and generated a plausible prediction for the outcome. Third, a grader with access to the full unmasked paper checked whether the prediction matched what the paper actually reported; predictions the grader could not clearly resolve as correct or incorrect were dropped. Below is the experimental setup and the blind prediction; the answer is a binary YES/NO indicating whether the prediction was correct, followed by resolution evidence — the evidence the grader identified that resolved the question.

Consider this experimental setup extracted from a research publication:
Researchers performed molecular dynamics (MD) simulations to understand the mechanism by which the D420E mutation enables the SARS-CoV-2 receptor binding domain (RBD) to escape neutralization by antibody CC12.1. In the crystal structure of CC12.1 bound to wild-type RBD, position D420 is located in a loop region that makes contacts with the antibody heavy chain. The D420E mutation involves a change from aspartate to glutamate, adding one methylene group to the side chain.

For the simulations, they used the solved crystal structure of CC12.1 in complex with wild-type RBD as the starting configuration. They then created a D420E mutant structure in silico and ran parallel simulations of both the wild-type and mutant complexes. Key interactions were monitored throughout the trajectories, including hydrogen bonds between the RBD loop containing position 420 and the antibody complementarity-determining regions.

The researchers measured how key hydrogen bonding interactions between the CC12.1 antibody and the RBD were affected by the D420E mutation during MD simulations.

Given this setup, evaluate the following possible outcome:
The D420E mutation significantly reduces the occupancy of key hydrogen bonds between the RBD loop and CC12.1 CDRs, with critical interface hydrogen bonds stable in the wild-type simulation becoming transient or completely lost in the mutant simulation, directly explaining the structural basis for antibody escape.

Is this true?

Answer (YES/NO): YES